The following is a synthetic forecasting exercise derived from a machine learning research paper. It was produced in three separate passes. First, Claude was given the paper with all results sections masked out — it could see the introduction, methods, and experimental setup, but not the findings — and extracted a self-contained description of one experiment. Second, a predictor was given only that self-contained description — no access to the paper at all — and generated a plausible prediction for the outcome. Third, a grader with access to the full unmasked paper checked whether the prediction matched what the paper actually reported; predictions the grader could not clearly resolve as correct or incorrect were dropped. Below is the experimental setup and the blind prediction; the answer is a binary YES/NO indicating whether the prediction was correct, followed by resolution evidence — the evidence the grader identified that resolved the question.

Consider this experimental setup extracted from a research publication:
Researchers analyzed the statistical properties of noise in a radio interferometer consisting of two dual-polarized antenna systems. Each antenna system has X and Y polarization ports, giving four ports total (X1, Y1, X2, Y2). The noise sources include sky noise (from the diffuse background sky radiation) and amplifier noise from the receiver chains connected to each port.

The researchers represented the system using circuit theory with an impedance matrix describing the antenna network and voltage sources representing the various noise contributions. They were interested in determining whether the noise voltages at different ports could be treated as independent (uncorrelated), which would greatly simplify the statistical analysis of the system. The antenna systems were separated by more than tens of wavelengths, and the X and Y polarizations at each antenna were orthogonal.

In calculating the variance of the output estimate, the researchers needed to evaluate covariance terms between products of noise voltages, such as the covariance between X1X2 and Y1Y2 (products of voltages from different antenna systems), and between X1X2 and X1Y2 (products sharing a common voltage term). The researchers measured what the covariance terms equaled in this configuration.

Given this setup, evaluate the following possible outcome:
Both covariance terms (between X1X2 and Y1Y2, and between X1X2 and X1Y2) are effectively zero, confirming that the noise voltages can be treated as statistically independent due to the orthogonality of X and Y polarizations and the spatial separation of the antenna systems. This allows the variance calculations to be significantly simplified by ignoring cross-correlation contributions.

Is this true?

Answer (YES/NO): YES